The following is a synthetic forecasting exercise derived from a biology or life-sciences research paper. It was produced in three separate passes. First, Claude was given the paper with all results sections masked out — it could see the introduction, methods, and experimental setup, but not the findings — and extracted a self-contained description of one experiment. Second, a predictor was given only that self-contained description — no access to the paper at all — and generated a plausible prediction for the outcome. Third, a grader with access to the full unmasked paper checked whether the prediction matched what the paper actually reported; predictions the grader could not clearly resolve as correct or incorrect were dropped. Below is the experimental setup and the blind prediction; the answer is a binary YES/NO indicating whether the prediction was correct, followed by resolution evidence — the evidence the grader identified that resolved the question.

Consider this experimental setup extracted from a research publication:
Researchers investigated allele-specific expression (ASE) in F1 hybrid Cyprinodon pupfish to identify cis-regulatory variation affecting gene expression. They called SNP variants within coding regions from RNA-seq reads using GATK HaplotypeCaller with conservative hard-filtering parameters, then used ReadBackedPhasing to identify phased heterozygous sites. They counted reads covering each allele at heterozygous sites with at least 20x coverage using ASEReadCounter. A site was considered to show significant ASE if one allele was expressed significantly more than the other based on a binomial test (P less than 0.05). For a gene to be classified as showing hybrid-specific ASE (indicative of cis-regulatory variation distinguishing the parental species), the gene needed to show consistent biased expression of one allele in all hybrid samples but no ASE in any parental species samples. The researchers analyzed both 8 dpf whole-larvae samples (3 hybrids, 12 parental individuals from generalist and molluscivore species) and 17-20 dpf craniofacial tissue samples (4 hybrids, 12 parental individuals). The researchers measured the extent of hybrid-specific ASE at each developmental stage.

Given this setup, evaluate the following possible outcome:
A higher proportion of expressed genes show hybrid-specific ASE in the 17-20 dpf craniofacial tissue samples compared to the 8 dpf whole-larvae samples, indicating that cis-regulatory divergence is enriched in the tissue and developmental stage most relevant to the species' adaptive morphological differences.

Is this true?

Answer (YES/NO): NO